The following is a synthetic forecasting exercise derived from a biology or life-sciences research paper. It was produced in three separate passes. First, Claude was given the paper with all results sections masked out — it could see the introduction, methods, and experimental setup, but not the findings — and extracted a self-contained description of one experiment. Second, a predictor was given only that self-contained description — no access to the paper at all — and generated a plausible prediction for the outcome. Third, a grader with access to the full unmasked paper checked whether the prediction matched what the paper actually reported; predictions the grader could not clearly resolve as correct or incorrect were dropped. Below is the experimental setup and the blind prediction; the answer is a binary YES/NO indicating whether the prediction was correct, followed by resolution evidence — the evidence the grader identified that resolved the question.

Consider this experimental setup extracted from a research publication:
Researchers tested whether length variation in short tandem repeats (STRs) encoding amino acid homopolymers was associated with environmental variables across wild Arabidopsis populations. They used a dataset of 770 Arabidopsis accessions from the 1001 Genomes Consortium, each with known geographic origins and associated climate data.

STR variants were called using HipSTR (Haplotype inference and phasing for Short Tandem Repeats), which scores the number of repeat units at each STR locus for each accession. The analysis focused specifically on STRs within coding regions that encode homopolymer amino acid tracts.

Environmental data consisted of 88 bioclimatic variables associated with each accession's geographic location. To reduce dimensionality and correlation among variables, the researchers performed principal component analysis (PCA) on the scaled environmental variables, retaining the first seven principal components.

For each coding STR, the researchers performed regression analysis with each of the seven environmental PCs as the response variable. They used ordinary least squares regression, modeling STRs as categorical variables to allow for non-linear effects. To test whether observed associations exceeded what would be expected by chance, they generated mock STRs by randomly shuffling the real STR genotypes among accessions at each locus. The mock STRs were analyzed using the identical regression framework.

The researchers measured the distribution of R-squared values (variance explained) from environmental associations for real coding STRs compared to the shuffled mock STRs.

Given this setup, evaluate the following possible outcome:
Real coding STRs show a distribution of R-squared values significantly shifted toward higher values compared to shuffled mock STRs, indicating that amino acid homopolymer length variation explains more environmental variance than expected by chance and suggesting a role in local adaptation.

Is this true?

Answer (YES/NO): YES